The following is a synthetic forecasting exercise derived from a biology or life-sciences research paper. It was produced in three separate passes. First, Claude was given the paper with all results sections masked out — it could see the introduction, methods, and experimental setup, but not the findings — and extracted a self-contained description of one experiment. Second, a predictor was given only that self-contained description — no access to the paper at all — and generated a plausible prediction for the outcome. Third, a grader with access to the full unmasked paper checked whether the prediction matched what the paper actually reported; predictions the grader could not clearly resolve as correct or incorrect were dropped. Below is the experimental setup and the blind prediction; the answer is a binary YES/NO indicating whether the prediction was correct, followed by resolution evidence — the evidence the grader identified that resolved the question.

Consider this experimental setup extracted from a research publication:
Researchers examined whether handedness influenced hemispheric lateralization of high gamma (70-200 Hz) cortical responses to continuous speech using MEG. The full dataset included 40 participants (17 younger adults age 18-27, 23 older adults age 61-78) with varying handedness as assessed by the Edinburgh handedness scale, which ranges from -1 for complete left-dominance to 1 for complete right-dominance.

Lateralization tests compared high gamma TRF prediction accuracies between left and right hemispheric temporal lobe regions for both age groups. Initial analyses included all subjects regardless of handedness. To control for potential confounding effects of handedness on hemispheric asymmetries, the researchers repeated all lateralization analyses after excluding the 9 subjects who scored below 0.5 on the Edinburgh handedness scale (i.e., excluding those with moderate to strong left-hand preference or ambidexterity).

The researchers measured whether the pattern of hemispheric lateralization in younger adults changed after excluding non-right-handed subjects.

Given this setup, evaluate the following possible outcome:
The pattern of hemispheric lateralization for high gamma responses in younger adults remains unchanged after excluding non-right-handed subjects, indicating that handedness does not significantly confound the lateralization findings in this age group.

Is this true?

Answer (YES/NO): NO